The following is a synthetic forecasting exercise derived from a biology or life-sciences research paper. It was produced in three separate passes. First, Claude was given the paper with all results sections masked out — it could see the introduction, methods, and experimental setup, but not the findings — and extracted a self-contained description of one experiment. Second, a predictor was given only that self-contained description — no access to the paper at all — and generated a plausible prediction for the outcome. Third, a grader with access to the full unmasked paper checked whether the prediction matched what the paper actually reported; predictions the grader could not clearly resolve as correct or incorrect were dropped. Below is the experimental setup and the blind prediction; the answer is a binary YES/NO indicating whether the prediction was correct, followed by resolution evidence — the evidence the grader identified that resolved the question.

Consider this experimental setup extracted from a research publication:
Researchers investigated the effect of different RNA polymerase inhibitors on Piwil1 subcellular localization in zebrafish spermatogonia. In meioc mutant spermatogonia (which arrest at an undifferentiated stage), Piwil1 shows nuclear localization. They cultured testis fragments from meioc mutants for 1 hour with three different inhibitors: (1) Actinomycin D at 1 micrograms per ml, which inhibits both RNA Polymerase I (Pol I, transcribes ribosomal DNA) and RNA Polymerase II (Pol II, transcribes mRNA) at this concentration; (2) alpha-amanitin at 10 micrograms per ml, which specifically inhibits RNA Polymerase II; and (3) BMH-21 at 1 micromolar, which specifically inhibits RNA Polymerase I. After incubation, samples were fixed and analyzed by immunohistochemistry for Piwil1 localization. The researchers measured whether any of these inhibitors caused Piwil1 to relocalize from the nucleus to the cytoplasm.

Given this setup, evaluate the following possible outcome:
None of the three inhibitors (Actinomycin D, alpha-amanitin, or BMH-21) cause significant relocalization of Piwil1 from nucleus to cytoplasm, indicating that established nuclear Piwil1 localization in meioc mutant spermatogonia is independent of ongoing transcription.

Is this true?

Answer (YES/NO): NO